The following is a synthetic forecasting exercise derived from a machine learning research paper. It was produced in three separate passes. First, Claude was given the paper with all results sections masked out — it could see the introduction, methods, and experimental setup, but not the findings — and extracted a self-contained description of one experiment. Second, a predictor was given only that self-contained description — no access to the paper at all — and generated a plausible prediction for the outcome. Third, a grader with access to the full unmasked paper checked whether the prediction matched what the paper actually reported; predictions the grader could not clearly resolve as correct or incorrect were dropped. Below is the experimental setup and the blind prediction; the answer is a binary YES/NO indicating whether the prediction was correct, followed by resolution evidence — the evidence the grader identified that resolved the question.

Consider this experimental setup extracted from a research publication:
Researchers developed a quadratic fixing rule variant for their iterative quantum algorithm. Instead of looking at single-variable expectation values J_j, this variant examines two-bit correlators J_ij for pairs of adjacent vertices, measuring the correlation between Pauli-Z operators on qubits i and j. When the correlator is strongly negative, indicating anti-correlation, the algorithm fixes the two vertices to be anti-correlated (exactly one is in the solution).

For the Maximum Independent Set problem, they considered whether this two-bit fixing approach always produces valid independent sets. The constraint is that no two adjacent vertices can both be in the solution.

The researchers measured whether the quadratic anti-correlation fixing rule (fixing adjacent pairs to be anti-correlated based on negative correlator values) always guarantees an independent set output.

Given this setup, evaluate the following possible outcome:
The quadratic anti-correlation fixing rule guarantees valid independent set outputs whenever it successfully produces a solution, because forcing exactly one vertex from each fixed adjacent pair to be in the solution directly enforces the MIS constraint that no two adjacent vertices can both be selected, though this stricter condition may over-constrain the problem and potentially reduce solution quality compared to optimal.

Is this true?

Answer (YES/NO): NO